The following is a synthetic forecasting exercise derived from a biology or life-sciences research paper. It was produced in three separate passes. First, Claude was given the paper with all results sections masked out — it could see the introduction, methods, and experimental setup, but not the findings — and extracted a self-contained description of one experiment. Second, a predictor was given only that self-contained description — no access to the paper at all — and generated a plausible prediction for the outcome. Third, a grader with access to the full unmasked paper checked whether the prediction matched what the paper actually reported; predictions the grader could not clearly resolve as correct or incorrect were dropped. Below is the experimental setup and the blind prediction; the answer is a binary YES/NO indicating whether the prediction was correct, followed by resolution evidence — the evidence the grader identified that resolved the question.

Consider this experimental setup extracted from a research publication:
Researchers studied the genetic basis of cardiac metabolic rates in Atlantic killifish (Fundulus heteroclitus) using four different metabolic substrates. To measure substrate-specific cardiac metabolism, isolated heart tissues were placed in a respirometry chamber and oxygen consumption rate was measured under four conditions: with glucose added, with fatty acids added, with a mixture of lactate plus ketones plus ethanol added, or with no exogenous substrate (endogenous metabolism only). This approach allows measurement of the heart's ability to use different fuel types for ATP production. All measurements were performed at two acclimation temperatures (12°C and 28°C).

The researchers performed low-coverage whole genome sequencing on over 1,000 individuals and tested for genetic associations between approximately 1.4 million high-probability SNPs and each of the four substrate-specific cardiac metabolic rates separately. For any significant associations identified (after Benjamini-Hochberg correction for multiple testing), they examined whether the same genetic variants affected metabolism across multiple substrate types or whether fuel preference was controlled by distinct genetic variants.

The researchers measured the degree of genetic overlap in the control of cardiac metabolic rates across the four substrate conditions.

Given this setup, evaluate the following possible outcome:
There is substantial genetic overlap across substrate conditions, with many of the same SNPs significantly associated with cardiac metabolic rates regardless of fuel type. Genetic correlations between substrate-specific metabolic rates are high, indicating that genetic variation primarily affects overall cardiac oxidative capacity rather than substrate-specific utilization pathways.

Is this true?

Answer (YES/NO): NO